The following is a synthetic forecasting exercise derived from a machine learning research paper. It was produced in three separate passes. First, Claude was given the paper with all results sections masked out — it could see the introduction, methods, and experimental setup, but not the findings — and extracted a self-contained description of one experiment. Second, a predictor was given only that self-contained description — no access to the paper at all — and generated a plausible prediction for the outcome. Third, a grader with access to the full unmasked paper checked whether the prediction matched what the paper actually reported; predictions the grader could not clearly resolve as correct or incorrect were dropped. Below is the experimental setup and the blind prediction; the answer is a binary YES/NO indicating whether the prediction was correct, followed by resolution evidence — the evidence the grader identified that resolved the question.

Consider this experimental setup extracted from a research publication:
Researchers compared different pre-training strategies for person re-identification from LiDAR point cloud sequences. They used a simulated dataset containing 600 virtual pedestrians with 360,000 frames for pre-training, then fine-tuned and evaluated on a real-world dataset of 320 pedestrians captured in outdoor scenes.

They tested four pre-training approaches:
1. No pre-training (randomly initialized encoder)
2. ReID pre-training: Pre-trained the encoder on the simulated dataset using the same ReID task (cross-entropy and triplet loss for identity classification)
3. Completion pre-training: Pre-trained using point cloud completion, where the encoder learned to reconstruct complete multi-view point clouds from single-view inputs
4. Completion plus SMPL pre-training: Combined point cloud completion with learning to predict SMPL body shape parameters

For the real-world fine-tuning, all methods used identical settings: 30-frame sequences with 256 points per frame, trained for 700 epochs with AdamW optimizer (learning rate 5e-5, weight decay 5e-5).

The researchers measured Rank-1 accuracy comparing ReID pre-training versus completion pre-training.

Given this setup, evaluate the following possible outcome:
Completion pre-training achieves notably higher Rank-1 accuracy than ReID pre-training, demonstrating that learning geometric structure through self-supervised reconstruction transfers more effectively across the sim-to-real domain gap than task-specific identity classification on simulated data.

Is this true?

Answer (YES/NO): YES